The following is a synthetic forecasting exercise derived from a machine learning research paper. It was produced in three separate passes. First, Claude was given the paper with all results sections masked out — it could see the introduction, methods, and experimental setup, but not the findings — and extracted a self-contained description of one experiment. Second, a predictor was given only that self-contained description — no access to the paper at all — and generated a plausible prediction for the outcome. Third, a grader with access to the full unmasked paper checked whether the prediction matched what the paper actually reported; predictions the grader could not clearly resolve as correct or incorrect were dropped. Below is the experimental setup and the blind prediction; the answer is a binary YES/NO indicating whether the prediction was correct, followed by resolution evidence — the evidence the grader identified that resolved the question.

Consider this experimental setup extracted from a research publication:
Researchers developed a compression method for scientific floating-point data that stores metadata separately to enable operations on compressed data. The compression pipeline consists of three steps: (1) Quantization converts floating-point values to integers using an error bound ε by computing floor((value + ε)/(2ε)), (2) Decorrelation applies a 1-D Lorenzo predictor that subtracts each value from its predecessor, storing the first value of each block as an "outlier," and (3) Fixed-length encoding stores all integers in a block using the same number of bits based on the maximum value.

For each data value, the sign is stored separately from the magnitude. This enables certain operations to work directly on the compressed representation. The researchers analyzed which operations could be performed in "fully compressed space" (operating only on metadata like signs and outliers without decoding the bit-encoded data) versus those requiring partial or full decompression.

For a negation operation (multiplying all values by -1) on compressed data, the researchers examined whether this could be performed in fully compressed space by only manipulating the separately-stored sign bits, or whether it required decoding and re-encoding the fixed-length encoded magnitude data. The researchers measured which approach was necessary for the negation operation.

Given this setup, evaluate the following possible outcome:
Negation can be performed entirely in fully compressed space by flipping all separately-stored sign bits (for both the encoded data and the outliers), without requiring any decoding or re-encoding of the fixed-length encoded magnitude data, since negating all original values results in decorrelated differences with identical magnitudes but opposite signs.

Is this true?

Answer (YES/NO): NO